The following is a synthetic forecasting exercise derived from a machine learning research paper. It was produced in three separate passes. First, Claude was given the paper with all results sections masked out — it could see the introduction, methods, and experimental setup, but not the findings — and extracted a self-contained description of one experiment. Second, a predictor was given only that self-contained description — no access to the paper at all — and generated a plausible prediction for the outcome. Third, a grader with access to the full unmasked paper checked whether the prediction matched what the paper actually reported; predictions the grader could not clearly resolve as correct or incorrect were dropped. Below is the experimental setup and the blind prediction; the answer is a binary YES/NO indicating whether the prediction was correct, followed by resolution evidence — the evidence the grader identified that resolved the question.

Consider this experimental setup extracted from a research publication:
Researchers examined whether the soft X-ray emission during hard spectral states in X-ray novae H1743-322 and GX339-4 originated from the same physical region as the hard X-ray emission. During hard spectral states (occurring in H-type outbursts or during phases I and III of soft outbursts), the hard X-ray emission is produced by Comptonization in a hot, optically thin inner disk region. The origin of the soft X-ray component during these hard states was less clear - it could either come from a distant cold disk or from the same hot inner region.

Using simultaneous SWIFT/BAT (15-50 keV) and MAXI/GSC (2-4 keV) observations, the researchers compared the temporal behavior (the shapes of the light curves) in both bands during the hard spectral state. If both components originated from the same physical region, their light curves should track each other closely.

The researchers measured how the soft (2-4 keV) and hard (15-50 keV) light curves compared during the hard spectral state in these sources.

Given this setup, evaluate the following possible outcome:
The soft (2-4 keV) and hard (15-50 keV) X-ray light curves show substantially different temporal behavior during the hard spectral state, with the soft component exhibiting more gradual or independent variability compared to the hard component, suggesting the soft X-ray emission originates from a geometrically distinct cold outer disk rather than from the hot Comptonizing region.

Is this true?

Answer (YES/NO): NO